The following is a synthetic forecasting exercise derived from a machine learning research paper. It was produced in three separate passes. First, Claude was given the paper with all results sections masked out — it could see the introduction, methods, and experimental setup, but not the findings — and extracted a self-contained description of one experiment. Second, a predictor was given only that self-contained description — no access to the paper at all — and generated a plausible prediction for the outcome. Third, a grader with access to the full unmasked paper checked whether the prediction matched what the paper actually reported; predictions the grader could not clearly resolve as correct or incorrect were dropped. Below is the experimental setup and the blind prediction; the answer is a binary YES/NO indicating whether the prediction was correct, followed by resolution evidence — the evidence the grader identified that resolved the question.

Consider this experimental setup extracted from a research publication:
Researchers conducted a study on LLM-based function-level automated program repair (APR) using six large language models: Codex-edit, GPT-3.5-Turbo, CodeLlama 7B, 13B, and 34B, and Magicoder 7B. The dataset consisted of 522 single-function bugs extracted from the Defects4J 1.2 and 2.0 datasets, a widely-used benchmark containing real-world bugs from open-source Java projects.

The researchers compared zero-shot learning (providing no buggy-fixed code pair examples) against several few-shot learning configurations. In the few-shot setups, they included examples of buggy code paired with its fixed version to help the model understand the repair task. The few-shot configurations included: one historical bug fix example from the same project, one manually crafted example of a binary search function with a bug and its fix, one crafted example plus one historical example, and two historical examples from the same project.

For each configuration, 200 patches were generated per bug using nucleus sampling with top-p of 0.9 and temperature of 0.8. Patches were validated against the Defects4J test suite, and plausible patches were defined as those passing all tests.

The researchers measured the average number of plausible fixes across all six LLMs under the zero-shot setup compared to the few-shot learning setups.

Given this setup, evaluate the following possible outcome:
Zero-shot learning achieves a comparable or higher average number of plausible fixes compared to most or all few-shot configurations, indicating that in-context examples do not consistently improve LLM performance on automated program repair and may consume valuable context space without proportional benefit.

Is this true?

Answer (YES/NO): YES